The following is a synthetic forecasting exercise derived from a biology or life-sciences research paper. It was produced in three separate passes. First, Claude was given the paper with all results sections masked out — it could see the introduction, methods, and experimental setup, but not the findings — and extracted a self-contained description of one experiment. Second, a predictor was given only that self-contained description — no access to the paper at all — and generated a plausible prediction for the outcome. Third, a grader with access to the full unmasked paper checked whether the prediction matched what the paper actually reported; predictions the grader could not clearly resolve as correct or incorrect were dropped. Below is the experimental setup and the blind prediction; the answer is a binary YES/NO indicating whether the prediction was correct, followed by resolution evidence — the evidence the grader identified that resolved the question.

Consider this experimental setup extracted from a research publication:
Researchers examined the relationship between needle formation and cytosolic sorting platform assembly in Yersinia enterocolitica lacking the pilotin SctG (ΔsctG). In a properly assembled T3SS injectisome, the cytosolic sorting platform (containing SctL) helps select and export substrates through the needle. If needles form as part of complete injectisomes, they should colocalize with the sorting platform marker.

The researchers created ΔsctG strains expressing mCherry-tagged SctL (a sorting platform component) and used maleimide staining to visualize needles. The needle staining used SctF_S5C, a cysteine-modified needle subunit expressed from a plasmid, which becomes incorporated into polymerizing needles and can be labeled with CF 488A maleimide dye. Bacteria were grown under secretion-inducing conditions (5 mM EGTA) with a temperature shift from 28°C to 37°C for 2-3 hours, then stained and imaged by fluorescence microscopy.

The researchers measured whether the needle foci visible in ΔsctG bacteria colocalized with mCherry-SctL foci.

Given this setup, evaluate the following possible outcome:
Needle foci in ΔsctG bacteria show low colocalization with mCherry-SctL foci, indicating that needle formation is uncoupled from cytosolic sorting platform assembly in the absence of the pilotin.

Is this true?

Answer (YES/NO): YES